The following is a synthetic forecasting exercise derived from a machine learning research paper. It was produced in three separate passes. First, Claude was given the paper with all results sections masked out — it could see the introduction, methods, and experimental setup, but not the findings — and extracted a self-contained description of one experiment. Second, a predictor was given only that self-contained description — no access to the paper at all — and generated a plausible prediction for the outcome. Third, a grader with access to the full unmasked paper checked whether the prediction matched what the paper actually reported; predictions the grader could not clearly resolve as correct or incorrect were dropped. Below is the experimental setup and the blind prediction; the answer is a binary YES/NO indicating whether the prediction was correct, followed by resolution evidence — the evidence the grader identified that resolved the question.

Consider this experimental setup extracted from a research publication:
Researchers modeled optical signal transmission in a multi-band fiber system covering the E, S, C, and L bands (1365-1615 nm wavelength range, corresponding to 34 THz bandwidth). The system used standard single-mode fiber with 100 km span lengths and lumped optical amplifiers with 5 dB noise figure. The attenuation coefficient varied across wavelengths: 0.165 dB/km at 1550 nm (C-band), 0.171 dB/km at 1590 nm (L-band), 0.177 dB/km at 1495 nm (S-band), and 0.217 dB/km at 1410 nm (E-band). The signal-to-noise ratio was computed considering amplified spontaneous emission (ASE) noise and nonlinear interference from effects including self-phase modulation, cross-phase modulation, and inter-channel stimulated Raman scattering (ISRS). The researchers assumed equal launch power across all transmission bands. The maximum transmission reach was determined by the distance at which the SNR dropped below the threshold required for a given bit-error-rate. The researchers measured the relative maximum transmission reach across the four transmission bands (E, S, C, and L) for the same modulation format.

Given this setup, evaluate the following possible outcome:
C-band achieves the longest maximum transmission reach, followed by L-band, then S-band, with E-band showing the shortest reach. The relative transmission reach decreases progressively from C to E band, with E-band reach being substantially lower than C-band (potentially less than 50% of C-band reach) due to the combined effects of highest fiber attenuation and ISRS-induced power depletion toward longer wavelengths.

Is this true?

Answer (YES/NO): NO